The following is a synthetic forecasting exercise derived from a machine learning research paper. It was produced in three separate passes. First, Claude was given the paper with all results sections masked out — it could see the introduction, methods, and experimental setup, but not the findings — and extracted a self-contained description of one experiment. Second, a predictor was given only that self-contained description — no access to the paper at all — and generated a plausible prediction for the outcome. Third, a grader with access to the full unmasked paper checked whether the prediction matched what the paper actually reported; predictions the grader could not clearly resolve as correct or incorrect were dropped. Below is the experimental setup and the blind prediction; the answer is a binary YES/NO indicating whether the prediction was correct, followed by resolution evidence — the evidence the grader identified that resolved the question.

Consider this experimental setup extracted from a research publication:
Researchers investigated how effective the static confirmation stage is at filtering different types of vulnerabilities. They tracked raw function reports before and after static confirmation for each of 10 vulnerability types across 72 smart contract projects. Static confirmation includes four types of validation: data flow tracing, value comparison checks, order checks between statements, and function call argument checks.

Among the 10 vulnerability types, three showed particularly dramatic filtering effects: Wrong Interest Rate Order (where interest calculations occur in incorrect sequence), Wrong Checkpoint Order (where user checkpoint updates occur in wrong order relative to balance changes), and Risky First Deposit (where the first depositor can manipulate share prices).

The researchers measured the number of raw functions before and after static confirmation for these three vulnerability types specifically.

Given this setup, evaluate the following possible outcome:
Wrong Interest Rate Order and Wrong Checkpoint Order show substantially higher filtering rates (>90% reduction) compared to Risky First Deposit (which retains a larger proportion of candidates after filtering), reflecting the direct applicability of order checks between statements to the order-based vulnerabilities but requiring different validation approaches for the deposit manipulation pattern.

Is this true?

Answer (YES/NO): YES